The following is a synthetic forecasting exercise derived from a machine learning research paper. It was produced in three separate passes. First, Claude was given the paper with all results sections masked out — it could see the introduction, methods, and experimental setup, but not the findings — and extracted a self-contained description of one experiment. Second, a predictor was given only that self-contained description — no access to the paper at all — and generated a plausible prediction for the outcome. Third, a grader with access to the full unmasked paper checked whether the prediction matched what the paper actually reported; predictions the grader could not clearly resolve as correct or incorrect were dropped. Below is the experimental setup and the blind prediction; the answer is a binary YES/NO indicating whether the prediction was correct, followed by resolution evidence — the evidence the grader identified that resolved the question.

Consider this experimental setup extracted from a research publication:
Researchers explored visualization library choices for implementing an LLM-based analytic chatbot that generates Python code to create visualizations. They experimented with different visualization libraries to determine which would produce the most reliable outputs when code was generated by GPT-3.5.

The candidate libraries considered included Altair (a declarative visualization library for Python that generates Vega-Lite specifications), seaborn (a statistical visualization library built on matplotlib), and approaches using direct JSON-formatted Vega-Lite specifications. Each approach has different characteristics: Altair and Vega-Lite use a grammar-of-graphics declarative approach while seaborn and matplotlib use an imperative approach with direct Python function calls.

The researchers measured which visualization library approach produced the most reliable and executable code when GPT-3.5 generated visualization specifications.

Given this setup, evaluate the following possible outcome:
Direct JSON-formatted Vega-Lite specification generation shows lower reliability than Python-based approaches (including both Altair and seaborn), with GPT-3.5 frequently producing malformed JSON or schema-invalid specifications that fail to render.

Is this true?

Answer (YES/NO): NO